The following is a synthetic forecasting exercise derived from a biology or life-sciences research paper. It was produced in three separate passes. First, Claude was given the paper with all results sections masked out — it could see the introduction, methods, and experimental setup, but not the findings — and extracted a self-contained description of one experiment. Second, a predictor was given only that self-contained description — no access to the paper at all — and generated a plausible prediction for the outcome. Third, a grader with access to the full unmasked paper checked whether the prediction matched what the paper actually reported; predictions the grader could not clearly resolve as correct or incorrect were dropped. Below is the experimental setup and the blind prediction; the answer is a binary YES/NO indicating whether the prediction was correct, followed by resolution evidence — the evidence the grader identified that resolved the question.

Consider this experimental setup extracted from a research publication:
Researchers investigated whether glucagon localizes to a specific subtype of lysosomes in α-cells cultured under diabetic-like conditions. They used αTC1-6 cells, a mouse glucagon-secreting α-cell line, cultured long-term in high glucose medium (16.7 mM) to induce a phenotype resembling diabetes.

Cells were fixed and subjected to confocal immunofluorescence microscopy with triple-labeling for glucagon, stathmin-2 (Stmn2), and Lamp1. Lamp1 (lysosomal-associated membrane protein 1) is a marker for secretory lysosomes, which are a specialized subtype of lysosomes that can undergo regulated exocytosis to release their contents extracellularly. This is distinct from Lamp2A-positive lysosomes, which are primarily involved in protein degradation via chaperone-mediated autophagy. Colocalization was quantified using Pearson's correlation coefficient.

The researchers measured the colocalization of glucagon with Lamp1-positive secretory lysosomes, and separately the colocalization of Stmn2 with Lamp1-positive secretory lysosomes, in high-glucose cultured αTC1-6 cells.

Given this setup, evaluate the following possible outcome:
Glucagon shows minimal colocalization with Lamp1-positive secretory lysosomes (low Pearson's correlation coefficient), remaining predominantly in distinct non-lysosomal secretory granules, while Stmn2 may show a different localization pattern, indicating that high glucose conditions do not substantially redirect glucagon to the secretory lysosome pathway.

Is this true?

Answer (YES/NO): NO